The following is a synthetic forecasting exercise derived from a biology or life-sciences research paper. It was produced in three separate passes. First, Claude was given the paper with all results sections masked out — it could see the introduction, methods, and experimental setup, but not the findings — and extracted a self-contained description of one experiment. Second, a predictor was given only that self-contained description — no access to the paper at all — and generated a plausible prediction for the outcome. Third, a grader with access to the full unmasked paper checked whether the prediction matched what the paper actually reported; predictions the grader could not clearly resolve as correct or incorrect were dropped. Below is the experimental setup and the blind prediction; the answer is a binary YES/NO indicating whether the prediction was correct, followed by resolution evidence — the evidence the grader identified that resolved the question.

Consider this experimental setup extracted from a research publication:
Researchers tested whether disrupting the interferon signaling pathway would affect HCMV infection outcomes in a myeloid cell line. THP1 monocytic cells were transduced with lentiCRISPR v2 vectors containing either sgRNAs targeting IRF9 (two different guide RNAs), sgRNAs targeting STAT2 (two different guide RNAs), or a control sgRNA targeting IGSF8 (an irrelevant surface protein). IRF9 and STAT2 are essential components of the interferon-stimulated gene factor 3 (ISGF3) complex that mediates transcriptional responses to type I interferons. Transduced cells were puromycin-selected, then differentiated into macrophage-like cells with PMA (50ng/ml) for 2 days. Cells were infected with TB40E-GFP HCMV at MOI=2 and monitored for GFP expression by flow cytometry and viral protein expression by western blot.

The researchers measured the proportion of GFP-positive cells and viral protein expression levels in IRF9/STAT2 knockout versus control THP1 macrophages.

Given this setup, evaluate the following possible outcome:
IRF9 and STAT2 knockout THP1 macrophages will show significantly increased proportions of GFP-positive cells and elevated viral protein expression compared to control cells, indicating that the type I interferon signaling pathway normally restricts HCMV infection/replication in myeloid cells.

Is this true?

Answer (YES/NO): YES